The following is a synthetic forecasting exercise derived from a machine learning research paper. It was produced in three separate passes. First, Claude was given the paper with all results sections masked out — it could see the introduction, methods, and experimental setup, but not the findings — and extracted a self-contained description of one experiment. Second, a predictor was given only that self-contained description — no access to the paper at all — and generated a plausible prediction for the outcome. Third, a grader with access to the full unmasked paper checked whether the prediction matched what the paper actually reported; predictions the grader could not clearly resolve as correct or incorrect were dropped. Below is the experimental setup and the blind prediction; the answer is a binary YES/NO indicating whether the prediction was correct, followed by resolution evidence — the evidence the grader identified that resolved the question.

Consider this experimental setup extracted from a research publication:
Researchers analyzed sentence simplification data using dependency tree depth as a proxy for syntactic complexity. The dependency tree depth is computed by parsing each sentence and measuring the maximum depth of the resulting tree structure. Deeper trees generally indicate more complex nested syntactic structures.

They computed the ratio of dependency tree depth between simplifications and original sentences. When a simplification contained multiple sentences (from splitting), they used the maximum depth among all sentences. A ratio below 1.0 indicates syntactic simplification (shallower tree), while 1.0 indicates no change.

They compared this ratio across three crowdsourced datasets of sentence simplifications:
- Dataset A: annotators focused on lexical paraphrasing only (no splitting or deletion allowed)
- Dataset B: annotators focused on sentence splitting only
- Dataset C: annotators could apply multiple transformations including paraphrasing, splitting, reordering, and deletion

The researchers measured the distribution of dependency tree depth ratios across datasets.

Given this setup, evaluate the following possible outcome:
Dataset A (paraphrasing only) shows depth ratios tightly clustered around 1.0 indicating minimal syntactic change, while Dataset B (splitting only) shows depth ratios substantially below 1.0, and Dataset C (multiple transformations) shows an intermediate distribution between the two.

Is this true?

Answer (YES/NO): NO